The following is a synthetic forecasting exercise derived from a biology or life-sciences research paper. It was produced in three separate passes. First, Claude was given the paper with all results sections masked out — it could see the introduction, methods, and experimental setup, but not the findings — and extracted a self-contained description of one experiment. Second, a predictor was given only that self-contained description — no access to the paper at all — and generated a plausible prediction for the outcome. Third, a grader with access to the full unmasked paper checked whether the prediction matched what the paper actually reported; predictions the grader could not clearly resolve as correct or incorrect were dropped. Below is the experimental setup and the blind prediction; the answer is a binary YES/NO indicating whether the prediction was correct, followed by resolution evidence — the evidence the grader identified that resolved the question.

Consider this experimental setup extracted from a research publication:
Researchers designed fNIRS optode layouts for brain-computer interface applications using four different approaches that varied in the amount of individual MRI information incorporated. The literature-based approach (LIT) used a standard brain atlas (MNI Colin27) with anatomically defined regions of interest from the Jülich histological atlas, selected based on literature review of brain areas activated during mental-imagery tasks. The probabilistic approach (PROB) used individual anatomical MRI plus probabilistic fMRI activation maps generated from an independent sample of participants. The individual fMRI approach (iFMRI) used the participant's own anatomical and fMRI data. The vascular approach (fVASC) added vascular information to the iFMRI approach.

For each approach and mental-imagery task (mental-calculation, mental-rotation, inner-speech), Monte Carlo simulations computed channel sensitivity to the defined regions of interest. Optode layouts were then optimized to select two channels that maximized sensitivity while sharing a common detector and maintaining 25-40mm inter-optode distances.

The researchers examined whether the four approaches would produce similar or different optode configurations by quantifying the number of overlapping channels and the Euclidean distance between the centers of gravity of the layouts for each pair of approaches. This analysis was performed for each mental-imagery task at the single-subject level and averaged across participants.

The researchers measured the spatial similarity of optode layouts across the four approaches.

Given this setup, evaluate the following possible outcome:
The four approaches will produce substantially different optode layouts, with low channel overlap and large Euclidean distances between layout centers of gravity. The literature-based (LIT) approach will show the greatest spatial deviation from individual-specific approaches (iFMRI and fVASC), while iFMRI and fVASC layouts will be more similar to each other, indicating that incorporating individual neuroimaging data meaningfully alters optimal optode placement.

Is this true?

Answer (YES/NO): YES